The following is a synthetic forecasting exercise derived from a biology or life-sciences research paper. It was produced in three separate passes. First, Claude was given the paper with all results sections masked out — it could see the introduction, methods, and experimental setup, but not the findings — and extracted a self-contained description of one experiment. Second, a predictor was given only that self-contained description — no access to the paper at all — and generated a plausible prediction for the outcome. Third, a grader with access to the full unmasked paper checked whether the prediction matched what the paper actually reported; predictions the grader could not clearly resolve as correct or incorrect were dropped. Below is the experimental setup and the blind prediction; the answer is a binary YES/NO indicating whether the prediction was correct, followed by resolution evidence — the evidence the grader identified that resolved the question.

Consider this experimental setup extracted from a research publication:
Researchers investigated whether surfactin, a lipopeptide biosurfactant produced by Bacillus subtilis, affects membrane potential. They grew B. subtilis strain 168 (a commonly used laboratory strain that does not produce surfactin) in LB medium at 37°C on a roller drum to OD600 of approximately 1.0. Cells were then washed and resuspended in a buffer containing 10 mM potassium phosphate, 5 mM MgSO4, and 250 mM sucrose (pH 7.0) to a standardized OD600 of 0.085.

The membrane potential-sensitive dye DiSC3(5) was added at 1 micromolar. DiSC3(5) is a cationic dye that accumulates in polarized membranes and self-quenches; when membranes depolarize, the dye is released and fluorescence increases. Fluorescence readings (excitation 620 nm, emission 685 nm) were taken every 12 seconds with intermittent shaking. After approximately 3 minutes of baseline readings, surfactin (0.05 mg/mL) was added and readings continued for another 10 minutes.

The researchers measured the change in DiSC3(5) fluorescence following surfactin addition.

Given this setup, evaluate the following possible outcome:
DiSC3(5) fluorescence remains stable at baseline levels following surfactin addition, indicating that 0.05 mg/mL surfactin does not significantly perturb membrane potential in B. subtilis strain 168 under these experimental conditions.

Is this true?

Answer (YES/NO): NO